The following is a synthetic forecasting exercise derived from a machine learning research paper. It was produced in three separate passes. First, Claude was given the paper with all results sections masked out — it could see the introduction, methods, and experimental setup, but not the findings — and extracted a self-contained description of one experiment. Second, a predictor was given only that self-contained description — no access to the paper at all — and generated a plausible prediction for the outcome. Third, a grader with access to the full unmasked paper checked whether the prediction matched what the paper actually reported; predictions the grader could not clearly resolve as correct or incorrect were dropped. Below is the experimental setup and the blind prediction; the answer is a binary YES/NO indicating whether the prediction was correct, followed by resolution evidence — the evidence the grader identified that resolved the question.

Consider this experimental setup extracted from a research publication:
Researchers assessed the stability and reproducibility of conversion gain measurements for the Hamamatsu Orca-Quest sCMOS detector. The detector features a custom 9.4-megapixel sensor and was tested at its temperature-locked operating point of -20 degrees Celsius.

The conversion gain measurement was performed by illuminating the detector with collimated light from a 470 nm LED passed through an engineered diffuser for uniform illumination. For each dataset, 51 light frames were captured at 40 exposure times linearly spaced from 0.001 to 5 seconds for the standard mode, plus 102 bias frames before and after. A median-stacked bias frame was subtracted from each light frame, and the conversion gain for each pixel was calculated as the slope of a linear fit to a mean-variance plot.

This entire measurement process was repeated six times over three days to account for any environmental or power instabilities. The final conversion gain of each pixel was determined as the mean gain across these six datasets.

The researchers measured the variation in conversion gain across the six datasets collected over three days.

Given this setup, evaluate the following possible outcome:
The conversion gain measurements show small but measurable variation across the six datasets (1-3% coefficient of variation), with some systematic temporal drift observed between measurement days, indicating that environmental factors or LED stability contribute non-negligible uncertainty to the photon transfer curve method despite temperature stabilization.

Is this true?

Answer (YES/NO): NO